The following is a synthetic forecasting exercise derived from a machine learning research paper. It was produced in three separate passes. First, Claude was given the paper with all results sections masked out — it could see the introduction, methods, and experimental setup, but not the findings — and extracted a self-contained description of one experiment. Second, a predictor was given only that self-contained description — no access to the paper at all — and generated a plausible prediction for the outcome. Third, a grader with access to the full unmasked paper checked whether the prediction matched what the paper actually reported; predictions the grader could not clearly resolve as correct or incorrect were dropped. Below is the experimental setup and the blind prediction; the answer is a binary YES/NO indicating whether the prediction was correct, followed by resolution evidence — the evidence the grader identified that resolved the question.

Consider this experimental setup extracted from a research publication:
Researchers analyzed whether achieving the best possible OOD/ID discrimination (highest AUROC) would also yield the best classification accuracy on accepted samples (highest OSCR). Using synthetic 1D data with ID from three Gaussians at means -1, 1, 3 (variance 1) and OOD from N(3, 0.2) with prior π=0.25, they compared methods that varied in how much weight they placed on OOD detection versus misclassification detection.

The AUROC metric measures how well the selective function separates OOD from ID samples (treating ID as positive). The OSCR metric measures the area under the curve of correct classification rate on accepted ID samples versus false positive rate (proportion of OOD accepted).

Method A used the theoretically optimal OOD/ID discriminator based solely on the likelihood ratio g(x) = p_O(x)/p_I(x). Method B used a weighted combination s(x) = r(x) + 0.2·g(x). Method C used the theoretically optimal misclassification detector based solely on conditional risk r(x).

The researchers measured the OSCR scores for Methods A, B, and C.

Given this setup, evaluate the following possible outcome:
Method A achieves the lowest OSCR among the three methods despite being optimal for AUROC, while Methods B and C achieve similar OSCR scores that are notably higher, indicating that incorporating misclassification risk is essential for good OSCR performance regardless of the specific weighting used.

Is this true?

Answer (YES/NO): NO